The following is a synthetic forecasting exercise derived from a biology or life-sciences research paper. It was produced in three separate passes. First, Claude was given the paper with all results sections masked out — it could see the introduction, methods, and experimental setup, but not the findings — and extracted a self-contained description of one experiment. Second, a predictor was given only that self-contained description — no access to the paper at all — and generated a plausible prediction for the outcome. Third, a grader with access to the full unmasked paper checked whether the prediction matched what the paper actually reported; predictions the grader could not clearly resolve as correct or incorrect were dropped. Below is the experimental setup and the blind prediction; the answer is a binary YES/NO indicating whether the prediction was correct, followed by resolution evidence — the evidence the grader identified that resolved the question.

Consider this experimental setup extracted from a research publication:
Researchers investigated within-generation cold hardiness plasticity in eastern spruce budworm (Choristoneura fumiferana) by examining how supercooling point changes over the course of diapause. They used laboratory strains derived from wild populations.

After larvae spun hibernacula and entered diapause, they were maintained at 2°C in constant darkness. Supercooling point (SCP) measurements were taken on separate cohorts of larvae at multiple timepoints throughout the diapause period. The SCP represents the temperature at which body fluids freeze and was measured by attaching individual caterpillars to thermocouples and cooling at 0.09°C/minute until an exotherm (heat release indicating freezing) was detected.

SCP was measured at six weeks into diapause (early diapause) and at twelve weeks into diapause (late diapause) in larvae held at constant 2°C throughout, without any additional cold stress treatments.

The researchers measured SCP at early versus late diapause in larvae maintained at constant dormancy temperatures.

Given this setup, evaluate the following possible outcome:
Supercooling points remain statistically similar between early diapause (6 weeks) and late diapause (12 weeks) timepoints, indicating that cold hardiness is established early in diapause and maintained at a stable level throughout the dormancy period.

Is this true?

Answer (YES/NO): NO